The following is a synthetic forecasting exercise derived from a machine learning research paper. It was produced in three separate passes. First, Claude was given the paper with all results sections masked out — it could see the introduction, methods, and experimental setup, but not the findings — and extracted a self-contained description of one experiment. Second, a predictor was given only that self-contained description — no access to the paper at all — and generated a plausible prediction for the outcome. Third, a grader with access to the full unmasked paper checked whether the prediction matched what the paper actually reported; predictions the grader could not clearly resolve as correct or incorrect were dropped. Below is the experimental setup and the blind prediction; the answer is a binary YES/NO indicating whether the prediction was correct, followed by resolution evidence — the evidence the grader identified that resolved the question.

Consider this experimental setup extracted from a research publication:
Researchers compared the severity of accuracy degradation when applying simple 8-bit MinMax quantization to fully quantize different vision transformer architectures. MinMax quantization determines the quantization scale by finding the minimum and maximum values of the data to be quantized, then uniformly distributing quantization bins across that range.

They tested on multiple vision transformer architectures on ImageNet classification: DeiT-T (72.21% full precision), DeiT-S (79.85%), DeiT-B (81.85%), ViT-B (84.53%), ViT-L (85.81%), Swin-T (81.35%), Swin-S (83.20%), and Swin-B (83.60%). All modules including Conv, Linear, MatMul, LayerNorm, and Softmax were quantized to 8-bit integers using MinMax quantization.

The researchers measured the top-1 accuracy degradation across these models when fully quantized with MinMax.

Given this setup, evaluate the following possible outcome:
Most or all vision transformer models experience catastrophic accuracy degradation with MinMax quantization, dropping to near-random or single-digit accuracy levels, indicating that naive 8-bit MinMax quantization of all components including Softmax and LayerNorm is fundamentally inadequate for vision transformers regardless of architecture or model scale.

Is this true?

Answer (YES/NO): NO